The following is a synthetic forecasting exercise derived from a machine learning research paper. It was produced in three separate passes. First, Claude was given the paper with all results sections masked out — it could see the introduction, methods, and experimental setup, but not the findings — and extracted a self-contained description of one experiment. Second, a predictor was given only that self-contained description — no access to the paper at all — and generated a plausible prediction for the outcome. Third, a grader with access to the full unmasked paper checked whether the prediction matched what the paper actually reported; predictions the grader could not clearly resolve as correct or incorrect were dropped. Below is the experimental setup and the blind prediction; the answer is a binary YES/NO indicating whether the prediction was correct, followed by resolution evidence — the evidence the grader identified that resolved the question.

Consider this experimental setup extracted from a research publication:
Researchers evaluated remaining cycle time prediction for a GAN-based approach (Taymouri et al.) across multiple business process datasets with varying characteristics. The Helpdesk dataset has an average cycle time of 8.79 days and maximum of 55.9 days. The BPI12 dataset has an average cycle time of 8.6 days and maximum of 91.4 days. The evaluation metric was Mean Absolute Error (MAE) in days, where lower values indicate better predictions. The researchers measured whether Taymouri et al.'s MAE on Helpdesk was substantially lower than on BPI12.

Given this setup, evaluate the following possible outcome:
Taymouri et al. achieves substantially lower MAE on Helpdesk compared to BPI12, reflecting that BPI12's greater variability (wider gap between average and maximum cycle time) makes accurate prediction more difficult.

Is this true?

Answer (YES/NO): YES